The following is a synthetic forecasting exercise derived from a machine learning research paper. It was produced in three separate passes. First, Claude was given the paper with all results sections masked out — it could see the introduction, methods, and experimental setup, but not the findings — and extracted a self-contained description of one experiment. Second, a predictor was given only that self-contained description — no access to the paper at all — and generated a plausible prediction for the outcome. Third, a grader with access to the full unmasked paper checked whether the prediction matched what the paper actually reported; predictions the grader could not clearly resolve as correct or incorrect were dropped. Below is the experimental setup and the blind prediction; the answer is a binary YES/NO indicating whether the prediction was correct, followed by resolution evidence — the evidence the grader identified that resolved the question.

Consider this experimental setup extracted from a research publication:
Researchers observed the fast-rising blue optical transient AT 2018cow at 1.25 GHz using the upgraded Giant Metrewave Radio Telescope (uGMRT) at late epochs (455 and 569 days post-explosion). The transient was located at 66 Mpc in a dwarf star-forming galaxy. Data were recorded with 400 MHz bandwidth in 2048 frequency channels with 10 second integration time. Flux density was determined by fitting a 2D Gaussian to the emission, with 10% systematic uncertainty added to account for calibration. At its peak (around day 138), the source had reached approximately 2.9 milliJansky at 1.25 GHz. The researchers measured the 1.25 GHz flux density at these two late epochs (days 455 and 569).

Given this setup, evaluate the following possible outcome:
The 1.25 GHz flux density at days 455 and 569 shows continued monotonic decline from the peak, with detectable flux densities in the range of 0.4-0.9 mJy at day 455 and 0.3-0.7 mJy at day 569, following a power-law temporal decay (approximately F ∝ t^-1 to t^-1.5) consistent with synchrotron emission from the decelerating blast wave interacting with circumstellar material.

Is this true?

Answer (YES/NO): NO